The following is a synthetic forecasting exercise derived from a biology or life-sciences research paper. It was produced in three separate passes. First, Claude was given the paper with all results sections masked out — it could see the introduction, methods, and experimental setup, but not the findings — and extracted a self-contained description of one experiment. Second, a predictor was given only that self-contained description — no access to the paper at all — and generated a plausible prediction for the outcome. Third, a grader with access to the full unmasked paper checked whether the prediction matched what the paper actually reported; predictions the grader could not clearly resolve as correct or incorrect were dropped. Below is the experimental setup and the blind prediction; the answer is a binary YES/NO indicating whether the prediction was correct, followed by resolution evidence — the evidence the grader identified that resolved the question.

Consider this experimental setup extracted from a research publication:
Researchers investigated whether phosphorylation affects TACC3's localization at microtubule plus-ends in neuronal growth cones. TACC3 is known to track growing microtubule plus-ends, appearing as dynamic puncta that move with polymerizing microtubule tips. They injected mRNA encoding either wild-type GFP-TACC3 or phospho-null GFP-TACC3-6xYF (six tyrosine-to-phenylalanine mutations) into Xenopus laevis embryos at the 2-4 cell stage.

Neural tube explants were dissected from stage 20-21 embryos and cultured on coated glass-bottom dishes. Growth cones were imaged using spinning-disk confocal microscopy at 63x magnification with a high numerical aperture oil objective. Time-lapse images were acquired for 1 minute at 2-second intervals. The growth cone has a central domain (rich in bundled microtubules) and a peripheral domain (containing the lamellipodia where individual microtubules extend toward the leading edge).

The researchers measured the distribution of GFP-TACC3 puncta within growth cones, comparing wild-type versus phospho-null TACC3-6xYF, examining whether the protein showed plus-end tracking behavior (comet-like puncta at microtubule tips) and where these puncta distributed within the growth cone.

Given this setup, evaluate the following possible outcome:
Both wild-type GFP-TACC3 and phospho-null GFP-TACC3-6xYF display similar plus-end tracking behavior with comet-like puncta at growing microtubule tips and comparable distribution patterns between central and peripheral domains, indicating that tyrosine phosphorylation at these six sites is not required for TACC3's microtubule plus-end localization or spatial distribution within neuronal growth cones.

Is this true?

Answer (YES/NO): NO